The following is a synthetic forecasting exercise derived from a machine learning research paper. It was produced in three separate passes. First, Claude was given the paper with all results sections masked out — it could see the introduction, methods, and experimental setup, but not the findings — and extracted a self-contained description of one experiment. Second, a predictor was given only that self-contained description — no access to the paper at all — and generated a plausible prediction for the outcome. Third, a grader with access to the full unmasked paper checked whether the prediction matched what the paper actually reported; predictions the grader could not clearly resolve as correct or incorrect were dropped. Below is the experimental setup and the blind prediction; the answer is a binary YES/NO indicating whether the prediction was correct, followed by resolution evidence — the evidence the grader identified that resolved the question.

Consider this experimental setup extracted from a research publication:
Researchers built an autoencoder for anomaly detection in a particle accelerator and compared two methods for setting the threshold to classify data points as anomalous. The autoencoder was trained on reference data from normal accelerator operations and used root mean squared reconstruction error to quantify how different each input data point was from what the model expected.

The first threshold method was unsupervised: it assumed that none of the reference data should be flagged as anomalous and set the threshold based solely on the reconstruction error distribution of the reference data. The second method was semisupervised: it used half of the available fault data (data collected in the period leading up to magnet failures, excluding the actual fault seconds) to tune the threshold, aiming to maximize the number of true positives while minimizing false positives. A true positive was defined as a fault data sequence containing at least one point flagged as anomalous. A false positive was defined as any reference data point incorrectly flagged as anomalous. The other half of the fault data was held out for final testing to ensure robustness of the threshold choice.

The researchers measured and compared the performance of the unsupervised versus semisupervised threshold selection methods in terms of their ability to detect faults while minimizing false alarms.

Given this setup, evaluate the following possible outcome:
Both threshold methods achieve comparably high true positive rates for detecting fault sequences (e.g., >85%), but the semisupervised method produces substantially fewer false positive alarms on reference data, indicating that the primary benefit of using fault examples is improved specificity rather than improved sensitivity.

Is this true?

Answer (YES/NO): NO